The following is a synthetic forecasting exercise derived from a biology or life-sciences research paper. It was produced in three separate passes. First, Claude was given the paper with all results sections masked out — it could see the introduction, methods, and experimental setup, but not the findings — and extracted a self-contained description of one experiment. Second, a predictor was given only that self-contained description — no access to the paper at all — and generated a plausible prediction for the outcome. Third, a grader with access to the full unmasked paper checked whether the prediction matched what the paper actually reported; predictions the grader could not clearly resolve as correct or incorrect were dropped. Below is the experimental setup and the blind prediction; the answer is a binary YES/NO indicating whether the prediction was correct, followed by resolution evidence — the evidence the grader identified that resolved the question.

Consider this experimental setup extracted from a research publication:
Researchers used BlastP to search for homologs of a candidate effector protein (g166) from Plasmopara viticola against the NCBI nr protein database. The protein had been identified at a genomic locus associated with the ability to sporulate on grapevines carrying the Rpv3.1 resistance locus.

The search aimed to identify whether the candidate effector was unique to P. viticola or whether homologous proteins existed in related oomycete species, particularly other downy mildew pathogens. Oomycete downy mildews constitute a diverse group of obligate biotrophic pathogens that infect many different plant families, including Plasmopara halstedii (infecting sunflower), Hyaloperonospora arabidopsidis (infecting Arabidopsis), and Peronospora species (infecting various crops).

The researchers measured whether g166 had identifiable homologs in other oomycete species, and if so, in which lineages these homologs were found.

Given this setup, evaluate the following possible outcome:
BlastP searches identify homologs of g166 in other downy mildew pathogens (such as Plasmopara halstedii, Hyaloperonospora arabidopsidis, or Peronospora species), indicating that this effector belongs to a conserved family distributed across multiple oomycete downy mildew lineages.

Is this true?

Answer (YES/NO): NO